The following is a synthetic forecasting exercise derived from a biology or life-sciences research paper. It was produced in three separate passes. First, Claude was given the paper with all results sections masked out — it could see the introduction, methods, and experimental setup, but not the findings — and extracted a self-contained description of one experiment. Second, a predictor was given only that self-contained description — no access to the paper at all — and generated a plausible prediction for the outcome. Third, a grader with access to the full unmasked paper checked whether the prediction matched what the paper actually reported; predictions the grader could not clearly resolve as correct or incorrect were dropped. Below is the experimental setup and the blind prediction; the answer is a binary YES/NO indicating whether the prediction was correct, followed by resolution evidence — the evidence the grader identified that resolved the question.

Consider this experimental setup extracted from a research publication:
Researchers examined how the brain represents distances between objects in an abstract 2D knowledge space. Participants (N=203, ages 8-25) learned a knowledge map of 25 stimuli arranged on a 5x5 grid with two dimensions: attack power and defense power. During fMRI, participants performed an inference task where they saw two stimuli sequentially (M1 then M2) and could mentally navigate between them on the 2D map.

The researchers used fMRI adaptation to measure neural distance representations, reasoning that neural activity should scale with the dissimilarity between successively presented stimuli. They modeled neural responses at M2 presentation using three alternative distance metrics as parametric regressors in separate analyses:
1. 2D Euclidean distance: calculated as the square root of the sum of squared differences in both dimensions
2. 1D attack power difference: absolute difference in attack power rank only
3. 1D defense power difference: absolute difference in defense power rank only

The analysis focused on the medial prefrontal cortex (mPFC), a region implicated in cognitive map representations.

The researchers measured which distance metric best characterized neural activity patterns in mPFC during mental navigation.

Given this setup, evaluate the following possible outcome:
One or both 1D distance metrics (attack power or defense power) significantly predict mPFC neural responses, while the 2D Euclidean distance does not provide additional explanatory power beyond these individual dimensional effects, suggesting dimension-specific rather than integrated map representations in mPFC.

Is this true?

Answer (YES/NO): NO